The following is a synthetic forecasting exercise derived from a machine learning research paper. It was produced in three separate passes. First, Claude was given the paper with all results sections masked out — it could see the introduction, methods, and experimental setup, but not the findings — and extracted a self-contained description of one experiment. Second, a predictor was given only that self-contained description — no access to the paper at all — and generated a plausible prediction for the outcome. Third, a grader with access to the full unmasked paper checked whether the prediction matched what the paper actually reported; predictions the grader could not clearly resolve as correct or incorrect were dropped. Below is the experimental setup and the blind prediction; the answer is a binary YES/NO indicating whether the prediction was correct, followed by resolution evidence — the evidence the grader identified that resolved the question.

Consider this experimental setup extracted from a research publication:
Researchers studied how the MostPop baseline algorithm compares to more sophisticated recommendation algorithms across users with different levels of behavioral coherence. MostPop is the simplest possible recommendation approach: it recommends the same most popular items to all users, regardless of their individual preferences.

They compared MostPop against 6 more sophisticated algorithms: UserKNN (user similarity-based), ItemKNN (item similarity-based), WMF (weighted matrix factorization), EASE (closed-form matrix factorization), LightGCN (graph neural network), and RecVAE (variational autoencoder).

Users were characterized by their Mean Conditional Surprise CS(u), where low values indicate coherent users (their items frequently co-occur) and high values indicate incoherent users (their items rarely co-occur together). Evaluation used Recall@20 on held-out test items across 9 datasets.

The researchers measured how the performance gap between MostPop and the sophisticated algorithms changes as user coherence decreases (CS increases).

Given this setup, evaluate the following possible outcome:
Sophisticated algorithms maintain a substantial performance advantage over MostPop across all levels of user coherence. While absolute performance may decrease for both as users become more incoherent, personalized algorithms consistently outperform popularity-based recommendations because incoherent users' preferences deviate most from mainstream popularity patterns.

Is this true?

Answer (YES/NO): NO